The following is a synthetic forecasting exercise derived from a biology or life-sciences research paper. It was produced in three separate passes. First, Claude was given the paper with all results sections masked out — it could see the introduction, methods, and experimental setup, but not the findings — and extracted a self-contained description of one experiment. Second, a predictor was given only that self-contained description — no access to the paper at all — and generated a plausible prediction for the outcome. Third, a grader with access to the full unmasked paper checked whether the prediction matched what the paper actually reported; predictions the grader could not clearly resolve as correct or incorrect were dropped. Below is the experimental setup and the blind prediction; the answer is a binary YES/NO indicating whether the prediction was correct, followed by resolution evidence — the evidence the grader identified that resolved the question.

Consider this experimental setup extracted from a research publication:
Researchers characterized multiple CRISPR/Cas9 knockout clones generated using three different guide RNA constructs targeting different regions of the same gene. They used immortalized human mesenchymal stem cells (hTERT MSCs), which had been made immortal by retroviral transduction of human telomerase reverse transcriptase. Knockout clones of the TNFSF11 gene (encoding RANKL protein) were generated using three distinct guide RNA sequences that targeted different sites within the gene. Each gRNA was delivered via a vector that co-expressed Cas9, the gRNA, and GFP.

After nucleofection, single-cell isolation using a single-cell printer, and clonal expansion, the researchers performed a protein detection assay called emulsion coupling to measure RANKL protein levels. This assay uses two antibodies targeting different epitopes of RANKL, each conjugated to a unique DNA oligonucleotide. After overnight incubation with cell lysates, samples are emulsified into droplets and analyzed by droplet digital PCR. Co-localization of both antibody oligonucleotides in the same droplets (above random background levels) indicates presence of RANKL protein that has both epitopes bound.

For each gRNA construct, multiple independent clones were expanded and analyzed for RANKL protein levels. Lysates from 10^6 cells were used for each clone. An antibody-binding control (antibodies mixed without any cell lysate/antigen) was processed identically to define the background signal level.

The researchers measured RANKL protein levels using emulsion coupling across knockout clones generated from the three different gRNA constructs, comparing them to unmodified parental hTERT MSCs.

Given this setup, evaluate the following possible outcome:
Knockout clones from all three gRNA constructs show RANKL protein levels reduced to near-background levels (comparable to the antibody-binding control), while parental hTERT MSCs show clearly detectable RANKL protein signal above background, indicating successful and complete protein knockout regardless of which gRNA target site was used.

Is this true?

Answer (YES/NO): NO